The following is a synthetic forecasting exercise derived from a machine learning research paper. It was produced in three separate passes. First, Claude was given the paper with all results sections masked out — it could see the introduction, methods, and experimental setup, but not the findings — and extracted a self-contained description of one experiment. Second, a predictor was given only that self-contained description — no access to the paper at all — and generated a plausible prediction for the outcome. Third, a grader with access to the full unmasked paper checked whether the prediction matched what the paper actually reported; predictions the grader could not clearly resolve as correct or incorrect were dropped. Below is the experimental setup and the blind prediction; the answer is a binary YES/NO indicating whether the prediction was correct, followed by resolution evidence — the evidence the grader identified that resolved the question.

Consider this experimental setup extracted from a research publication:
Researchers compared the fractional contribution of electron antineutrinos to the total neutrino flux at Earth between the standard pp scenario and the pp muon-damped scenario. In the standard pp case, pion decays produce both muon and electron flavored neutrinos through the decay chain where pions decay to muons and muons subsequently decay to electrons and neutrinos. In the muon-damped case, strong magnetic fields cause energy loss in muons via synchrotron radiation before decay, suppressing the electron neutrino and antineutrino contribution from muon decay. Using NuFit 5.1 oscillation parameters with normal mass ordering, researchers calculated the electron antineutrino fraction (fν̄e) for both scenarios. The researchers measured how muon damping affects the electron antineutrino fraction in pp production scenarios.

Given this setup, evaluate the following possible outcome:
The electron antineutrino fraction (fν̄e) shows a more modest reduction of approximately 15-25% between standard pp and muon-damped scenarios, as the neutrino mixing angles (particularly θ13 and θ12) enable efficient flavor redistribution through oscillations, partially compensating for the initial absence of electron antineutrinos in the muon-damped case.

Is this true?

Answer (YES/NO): NO